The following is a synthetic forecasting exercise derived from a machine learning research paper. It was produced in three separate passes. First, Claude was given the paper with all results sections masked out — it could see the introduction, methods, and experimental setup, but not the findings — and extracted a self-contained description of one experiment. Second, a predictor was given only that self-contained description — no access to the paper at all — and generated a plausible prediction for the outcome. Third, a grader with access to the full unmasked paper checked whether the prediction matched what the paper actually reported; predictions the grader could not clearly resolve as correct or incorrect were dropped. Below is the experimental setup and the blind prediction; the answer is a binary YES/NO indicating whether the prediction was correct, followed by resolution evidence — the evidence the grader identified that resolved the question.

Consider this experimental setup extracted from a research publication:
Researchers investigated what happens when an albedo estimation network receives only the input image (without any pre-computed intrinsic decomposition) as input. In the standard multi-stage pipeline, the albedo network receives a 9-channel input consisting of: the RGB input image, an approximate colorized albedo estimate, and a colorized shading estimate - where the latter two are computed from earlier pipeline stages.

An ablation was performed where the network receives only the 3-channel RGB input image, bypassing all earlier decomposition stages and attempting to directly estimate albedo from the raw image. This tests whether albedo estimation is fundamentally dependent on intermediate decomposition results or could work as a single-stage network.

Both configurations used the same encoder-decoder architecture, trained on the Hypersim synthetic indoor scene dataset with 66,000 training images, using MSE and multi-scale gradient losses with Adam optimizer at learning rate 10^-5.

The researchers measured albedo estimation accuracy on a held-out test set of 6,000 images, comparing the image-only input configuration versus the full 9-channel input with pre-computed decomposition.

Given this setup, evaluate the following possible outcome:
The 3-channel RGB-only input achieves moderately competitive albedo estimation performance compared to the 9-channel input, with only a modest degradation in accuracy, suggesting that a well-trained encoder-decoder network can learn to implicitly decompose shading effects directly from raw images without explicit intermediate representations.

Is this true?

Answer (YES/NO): NO